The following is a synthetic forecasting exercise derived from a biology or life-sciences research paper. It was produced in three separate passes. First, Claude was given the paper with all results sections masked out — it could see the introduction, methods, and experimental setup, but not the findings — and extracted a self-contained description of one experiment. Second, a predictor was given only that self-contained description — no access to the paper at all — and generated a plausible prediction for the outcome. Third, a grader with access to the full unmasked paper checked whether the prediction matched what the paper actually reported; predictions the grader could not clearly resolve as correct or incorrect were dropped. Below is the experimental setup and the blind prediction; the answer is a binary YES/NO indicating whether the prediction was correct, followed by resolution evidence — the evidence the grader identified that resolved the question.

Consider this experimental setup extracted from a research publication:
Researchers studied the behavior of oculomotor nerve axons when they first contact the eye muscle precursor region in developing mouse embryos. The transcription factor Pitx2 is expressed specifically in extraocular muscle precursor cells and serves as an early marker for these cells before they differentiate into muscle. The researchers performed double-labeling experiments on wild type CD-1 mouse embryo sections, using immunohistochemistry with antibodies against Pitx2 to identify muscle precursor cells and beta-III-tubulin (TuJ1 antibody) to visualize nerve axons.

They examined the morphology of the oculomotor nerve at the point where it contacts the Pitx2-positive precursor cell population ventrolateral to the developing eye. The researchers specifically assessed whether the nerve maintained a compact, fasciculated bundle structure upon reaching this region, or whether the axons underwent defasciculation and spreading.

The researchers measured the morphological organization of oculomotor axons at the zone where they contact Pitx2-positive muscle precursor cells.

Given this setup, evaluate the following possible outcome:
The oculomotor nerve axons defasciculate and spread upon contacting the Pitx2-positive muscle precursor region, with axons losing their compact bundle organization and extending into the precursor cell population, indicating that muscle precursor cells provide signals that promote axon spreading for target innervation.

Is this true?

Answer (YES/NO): YES